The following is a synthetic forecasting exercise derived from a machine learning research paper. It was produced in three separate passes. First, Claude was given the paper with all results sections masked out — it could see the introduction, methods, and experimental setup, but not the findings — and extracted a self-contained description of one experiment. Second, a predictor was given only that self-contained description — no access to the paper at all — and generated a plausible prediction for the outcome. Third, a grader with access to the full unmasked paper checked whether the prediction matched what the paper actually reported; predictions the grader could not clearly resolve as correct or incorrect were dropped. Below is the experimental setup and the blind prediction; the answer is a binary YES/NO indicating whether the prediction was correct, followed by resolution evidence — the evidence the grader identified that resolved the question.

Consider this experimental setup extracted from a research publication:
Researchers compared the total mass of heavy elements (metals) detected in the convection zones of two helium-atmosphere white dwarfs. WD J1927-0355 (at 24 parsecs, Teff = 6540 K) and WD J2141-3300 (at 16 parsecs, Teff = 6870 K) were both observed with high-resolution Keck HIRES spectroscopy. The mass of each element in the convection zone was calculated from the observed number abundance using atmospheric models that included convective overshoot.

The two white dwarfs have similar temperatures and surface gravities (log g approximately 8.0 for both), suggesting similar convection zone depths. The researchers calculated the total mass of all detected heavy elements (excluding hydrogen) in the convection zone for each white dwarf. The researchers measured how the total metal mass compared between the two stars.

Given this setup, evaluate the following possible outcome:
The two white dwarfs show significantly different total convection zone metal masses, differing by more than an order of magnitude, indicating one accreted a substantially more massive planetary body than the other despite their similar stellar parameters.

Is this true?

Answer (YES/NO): NO